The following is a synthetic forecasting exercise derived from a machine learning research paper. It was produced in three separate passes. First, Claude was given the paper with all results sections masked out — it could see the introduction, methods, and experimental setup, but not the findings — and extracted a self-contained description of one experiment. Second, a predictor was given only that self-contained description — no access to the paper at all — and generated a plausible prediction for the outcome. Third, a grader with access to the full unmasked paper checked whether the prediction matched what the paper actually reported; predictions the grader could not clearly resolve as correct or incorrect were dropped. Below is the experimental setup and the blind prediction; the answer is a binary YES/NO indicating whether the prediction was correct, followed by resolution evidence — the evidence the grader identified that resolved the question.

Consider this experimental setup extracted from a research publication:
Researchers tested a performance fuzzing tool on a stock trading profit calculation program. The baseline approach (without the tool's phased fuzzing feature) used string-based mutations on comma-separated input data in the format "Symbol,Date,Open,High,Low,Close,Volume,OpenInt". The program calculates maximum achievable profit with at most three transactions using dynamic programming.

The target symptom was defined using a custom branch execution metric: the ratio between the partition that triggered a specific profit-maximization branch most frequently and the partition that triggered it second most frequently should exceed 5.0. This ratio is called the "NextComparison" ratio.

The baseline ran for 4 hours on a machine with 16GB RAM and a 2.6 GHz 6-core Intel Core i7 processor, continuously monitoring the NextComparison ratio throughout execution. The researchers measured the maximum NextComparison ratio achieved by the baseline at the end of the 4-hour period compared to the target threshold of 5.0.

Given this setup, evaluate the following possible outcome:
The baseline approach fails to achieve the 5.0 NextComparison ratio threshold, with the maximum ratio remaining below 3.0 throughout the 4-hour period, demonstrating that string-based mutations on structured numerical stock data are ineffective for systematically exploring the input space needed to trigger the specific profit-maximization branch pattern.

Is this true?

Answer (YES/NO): YES